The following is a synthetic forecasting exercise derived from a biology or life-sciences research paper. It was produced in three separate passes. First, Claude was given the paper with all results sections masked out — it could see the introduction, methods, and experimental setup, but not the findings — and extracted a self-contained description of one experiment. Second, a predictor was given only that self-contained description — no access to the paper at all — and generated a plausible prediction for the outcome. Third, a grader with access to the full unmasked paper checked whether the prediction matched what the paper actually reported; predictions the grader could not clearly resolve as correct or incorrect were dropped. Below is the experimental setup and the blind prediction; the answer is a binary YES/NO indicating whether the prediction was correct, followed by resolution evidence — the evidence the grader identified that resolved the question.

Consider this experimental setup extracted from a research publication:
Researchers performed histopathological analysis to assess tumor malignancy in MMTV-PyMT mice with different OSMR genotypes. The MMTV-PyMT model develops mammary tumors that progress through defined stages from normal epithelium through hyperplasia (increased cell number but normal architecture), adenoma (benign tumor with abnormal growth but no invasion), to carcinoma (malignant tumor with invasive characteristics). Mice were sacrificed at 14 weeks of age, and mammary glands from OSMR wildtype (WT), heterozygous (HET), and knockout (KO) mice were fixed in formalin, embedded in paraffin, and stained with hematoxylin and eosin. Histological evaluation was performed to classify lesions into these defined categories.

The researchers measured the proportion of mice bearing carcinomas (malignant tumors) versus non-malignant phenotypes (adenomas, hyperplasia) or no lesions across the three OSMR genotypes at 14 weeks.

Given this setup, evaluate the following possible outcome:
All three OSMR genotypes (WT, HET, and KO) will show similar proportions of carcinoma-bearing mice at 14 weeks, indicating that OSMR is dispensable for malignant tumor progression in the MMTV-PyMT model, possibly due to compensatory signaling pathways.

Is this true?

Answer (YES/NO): NO